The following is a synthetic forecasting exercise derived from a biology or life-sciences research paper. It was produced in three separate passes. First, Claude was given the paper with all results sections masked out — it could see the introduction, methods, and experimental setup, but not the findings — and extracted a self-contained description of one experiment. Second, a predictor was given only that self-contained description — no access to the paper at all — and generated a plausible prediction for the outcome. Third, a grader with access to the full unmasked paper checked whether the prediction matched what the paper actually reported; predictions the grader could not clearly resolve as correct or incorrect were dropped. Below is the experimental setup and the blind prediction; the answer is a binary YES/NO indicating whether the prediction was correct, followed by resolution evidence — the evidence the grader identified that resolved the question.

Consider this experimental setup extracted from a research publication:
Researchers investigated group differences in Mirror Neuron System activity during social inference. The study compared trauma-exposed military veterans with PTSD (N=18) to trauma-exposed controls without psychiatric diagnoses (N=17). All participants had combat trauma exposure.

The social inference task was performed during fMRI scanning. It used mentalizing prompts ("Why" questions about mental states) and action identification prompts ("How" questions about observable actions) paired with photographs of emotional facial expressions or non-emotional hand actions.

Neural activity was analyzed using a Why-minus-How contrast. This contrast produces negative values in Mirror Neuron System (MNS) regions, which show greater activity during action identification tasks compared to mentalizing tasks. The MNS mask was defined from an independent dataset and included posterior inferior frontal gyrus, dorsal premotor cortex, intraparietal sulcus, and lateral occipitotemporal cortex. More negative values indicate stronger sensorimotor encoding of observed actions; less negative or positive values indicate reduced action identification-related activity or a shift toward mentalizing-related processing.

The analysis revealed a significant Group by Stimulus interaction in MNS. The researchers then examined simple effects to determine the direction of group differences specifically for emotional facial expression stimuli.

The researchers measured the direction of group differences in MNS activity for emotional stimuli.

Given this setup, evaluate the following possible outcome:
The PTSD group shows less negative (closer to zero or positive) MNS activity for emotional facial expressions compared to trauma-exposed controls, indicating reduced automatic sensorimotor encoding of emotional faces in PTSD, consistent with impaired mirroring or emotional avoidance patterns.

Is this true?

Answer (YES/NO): YES